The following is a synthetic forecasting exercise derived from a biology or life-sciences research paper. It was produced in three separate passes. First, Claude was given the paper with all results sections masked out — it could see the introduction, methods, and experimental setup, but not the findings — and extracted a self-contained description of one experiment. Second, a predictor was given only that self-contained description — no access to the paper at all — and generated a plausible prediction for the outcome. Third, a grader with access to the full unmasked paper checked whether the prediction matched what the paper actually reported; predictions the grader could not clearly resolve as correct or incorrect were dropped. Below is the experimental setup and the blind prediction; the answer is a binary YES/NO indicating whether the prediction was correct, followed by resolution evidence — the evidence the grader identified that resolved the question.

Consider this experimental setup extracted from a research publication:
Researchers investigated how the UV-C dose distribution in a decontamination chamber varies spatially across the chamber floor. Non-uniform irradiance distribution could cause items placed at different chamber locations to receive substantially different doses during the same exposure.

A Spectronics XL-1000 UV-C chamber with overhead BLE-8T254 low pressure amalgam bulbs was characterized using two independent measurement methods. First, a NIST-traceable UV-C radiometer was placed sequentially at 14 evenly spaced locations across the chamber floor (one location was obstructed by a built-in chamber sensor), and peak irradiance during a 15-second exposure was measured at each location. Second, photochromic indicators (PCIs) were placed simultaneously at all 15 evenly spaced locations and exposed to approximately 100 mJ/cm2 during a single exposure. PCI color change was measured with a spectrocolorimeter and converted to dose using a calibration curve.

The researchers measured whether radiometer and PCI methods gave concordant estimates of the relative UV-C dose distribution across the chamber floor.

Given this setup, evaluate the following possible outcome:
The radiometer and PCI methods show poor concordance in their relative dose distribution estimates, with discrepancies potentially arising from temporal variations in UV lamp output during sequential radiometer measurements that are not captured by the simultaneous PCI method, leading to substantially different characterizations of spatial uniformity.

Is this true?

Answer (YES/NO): NO